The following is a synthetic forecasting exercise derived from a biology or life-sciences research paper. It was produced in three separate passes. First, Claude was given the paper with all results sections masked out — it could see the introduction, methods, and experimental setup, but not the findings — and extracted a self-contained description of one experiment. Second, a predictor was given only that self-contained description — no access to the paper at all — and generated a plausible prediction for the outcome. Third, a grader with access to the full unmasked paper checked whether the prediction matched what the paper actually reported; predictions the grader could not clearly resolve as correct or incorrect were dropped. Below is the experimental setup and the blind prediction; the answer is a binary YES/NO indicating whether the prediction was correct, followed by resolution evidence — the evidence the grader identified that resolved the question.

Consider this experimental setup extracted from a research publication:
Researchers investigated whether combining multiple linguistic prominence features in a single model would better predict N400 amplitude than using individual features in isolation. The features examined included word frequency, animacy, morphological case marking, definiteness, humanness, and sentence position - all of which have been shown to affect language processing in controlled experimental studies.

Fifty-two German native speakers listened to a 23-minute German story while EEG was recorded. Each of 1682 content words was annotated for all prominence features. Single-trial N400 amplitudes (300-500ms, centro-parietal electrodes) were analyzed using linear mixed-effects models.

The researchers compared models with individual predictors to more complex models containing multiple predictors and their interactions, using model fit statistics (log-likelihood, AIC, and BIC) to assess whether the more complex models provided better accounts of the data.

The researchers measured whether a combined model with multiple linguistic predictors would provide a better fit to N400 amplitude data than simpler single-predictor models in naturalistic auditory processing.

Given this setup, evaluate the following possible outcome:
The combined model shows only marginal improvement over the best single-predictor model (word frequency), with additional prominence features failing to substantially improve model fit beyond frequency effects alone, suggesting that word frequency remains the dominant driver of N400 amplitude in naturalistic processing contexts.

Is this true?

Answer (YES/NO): NO